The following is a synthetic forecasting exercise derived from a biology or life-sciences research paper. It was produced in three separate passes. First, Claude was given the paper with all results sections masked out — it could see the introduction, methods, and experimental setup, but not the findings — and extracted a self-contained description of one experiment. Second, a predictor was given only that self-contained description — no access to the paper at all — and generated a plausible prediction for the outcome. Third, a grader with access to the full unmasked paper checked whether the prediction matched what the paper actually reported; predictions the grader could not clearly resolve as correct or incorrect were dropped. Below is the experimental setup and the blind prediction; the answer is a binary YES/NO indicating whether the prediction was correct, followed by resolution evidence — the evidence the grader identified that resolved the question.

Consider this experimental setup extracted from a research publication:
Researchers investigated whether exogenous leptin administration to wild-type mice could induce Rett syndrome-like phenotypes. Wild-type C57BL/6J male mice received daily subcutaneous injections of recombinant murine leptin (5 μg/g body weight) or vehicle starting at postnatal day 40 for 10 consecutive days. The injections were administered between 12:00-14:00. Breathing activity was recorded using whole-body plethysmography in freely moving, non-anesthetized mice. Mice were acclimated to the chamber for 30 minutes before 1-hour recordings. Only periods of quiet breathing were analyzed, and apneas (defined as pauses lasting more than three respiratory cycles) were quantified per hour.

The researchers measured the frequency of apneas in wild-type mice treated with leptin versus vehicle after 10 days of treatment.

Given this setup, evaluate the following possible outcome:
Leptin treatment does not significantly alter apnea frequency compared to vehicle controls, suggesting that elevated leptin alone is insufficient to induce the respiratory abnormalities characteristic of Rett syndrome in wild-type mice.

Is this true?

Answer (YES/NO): NO